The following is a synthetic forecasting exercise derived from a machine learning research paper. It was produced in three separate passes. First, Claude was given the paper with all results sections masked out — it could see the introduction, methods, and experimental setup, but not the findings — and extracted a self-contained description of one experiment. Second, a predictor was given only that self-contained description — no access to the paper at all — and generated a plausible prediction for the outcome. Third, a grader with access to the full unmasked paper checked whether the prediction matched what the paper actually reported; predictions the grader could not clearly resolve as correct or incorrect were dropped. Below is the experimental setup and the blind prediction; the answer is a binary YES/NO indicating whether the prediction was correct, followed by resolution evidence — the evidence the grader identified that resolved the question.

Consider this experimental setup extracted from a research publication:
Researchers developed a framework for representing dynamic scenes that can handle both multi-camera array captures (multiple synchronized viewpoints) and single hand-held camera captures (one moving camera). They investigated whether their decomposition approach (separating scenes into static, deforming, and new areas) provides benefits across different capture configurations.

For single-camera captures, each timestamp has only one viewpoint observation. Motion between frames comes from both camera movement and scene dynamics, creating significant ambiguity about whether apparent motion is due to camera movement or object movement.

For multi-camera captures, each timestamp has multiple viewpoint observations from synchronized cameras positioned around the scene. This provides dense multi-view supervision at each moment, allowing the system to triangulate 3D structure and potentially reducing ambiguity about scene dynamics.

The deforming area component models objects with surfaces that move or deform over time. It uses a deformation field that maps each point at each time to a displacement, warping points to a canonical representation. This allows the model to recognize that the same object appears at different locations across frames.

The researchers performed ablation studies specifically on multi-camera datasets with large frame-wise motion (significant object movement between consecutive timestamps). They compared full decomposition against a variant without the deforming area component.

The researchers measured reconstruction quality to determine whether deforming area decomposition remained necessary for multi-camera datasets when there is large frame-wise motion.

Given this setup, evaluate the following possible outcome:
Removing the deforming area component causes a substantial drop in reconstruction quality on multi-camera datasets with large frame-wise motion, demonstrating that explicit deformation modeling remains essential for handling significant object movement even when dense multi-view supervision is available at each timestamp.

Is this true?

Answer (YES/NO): NO